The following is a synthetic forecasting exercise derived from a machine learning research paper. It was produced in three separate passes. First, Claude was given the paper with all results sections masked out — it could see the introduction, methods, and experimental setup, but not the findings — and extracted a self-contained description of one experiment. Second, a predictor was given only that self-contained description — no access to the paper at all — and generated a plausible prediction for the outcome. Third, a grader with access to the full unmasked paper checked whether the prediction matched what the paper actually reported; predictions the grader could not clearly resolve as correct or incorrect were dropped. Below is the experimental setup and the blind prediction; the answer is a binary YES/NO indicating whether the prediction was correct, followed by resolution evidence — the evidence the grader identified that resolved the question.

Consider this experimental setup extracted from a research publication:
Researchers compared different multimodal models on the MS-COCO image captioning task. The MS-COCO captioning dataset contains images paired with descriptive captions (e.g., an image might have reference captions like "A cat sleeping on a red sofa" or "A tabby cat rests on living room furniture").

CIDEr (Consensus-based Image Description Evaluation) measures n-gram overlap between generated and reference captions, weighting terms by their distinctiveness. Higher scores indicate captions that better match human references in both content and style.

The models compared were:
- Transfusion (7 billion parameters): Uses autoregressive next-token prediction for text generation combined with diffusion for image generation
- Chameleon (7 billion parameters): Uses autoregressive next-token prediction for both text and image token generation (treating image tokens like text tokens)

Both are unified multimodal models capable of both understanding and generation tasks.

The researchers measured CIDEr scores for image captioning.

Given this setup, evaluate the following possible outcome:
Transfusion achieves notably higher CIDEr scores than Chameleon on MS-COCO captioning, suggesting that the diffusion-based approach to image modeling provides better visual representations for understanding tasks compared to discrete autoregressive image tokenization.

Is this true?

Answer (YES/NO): YES